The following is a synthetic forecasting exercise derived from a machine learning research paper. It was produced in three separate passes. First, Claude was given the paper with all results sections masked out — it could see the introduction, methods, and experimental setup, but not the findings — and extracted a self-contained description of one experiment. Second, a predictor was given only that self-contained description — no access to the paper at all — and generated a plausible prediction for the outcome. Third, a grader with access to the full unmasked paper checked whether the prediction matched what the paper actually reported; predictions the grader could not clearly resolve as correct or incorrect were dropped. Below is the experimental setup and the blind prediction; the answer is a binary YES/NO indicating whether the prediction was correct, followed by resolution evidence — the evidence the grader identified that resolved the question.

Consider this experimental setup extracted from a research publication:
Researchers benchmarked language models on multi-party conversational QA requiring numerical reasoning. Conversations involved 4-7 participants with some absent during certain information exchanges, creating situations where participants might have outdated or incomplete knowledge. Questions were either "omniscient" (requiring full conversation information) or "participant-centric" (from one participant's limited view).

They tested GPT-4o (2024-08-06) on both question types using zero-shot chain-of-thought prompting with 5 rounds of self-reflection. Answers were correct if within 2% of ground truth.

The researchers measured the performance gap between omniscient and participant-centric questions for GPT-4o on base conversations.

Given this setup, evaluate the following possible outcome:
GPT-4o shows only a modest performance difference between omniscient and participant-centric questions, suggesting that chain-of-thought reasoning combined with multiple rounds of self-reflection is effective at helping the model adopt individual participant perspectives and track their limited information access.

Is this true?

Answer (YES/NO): NO